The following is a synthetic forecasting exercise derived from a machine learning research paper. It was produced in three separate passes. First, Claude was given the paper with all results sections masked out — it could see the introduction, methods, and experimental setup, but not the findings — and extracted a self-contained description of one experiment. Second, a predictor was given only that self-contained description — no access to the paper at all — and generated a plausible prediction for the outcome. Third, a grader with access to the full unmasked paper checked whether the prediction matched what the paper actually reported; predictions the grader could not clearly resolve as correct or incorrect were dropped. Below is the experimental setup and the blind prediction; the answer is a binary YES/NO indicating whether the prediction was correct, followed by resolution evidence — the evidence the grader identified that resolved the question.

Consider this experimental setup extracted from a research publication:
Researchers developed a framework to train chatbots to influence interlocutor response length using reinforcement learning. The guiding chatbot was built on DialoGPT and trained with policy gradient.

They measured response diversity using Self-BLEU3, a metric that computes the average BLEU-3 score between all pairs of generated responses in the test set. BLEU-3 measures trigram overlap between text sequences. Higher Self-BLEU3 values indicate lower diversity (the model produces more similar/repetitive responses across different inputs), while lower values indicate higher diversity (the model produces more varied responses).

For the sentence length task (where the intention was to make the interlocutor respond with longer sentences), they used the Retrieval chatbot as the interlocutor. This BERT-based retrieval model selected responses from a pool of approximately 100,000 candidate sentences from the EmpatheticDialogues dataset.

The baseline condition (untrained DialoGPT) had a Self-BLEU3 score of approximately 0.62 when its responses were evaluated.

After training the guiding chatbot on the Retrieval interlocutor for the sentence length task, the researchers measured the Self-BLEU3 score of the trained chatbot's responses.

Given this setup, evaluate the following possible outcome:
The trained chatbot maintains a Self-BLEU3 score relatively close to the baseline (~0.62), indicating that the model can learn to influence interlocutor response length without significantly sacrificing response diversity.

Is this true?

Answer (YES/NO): NO